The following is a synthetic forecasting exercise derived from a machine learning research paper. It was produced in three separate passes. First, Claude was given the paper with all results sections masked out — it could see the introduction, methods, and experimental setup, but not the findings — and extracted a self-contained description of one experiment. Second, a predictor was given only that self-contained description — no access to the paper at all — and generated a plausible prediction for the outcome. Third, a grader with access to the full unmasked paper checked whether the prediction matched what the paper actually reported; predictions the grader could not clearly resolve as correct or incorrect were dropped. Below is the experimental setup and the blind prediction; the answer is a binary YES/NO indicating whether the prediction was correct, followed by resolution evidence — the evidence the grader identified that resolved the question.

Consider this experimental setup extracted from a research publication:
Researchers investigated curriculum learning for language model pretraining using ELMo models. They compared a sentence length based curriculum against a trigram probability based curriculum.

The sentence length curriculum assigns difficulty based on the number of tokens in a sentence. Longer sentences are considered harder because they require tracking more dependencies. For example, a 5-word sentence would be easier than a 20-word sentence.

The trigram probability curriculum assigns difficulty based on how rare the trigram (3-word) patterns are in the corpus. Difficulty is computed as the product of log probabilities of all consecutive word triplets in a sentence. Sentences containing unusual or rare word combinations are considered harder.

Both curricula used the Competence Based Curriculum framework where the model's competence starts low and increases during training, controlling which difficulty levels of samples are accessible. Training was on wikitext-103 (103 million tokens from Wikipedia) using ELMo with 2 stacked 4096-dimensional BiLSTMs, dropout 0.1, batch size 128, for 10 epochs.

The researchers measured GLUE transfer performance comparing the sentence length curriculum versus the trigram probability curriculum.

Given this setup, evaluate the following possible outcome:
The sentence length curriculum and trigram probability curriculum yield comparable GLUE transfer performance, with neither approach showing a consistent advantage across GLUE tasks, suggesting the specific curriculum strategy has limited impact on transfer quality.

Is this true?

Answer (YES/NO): YES